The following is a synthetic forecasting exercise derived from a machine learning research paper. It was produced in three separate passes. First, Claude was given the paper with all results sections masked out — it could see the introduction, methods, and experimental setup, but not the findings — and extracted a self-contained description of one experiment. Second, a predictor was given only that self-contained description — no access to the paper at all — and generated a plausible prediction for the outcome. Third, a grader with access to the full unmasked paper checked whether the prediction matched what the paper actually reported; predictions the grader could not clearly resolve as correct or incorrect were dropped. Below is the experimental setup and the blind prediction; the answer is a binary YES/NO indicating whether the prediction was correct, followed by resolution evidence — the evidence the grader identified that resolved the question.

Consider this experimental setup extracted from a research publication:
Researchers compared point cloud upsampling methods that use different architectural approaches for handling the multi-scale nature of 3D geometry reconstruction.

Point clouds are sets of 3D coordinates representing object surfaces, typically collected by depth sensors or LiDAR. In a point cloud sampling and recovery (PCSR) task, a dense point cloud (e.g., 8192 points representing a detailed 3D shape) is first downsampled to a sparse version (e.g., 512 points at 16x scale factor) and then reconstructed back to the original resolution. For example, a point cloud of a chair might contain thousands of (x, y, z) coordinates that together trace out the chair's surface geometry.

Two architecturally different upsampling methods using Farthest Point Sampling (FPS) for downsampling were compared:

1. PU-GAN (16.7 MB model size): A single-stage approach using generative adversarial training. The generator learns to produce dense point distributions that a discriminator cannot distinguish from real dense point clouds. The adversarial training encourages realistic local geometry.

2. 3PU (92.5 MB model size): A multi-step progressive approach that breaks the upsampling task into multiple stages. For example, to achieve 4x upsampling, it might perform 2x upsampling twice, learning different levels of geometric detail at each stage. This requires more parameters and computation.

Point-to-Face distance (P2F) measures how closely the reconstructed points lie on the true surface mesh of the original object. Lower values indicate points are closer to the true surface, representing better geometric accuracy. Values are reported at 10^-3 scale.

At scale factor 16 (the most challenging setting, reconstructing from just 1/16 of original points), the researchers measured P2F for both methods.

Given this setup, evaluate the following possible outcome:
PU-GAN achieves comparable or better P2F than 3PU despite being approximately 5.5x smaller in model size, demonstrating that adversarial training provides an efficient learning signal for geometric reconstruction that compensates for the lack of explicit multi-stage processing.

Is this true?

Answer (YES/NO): NO